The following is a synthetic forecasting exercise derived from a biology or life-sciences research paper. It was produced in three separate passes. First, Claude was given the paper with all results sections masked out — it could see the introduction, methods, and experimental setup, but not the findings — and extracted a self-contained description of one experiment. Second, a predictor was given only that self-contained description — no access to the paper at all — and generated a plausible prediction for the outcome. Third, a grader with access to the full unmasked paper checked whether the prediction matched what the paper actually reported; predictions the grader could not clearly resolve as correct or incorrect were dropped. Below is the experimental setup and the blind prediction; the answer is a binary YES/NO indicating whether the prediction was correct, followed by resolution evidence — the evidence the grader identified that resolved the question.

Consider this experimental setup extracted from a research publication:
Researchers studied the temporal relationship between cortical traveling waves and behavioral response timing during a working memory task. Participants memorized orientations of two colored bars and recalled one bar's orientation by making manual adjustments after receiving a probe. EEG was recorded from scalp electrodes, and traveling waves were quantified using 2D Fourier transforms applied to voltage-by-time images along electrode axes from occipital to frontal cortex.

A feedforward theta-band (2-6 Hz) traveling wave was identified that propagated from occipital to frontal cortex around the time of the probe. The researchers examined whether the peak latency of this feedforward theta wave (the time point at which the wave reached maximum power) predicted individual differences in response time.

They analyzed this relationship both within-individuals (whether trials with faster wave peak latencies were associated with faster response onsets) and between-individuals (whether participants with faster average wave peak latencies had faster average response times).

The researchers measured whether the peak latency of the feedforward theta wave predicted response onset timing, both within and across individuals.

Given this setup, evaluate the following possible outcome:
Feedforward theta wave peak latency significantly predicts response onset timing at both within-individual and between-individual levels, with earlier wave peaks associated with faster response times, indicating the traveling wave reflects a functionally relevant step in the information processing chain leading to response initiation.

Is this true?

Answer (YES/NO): YES